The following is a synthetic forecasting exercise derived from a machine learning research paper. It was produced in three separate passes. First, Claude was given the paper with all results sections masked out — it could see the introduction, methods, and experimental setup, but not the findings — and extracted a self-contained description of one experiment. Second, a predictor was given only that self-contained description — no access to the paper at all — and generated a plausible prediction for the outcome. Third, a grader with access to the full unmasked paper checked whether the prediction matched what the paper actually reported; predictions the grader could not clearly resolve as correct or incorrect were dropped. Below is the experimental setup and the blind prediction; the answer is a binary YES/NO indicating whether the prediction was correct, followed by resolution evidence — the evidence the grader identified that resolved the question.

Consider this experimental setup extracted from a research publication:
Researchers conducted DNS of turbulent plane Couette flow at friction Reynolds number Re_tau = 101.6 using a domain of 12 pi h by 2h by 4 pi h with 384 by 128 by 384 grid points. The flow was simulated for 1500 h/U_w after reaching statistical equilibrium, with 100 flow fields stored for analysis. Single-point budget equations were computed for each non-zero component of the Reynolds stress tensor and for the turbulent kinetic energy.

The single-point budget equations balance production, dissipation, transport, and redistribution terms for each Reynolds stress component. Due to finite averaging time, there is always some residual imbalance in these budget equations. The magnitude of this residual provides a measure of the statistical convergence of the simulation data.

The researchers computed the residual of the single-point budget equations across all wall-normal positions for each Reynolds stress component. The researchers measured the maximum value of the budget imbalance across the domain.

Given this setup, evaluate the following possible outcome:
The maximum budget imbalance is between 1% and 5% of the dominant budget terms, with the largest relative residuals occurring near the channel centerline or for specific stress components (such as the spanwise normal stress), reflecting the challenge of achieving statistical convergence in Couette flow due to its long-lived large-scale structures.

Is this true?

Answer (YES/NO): NO